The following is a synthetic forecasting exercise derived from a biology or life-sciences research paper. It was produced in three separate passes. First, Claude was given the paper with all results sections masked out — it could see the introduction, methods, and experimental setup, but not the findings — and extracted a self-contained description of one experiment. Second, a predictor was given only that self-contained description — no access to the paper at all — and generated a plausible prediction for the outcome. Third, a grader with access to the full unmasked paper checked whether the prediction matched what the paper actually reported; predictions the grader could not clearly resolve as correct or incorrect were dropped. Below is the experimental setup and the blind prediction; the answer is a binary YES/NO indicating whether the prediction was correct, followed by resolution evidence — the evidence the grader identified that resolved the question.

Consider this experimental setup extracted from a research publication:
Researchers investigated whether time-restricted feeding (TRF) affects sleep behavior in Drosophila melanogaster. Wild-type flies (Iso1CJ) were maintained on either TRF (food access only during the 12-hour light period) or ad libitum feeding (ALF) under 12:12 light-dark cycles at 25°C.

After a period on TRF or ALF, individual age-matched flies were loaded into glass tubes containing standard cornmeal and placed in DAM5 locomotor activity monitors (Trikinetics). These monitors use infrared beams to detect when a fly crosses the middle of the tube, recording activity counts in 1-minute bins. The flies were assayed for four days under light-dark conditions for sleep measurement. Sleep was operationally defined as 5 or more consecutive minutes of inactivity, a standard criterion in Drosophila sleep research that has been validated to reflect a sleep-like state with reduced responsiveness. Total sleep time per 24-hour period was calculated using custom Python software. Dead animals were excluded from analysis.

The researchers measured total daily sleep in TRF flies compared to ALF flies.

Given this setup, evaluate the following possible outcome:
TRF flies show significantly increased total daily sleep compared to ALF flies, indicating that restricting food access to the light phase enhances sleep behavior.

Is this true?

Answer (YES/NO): NO